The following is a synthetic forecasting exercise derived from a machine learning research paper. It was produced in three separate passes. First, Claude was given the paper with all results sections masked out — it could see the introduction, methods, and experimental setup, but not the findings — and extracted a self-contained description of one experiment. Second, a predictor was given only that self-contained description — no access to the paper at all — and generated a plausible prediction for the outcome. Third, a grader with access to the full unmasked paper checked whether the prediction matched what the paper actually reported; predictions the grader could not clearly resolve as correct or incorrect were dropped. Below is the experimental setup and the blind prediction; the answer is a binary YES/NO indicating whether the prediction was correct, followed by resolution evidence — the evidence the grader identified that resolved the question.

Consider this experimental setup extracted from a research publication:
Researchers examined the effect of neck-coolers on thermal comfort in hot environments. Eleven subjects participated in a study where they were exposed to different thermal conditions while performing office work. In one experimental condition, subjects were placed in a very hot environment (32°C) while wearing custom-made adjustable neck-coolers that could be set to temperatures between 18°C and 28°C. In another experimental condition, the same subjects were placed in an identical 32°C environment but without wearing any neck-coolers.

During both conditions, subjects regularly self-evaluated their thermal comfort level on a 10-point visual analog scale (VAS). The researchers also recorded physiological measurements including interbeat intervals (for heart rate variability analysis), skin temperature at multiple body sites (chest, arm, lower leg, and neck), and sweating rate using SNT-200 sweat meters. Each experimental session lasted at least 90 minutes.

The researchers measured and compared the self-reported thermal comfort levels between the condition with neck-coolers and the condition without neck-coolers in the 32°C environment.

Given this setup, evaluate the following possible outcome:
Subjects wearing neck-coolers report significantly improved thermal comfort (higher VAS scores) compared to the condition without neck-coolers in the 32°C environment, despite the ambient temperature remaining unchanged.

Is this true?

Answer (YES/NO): YES